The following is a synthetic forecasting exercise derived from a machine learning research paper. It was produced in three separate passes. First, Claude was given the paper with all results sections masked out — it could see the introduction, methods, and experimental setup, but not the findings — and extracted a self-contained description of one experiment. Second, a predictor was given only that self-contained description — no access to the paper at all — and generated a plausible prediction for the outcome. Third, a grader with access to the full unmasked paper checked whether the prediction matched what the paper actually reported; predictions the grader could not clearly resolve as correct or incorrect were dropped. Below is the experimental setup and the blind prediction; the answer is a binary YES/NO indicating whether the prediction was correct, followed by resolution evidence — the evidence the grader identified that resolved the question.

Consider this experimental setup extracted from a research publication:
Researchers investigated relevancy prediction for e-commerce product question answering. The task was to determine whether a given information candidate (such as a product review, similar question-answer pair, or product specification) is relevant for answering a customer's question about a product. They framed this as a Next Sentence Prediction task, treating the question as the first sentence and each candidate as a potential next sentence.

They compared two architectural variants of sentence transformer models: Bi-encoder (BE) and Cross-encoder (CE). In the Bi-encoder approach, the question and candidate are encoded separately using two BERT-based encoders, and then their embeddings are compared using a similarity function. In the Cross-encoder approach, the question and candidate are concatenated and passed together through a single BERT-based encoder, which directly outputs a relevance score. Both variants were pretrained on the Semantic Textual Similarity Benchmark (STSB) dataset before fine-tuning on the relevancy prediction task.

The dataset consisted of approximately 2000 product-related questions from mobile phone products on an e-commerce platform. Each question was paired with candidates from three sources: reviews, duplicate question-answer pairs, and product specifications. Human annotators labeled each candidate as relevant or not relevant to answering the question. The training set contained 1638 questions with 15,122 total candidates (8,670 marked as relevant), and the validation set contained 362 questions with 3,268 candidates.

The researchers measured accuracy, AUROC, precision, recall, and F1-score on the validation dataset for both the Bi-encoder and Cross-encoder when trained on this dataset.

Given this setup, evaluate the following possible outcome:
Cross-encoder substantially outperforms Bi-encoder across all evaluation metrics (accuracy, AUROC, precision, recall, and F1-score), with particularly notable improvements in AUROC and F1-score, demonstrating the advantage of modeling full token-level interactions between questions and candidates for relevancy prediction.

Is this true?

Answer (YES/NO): NO